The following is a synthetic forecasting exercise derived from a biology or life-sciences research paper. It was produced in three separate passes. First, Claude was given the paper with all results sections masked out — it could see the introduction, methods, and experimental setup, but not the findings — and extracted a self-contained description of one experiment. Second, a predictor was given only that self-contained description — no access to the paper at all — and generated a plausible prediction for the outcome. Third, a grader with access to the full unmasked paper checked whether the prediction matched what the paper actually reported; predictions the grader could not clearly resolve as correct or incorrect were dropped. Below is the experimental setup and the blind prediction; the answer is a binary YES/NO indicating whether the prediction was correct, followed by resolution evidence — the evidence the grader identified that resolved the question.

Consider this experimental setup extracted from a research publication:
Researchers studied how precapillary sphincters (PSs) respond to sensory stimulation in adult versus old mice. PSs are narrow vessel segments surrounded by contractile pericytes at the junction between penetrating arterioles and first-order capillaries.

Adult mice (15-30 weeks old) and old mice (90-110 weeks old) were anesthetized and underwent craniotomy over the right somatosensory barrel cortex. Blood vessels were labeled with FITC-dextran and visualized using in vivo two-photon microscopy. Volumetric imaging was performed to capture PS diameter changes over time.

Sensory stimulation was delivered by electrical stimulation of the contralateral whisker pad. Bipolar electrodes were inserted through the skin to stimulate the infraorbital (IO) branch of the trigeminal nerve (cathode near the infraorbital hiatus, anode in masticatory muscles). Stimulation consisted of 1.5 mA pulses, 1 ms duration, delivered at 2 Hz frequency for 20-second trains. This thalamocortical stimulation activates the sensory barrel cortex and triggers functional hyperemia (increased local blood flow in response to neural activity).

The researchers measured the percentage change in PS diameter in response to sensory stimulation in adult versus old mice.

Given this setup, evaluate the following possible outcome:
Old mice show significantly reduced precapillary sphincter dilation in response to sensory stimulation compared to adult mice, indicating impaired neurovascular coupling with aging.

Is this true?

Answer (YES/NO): NO